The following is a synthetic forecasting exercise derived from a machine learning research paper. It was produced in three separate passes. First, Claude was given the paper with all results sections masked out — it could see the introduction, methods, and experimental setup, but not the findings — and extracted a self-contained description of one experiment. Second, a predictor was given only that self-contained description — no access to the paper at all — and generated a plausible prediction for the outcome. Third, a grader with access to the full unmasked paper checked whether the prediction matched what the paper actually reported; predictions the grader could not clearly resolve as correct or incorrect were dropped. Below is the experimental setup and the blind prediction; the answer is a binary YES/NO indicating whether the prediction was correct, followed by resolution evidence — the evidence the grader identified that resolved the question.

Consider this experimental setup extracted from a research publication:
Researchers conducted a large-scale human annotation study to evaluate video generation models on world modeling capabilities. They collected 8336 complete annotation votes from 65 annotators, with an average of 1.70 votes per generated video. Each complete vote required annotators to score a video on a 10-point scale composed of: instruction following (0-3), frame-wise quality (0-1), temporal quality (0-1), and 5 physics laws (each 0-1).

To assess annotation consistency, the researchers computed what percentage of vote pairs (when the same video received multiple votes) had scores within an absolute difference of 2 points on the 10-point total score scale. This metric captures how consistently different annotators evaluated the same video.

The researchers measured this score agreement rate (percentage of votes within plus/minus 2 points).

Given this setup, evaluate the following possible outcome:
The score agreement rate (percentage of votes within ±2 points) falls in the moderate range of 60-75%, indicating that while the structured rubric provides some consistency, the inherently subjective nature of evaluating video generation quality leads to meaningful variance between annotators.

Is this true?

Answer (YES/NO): NO